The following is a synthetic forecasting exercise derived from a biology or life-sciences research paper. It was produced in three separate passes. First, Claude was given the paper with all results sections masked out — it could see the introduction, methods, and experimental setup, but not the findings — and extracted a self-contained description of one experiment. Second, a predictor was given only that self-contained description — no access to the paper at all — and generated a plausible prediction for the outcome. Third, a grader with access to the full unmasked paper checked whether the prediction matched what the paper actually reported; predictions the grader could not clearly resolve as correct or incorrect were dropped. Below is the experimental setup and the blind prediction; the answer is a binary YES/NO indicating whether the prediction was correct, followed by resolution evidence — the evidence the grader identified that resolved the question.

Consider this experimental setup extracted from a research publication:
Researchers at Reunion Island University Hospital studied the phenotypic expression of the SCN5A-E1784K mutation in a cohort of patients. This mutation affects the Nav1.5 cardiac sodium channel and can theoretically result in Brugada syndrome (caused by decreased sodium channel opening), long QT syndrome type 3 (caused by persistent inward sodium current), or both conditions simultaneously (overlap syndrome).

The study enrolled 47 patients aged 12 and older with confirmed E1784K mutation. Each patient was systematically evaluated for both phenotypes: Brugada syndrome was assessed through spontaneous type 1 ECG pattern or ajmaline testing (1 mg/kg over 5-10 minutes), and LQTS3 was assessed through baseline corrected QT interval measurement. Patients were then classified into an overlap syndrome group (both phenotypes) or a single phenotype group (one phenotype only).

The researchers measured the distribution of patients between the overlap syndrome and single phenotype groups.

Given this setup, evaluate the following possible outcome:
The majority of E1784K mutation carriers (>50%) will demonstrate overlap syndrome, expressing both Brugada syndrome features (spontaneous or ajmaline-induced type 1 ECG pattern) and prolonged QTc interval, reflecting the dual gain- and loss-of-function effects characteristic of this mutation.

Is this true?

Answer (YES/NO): YES